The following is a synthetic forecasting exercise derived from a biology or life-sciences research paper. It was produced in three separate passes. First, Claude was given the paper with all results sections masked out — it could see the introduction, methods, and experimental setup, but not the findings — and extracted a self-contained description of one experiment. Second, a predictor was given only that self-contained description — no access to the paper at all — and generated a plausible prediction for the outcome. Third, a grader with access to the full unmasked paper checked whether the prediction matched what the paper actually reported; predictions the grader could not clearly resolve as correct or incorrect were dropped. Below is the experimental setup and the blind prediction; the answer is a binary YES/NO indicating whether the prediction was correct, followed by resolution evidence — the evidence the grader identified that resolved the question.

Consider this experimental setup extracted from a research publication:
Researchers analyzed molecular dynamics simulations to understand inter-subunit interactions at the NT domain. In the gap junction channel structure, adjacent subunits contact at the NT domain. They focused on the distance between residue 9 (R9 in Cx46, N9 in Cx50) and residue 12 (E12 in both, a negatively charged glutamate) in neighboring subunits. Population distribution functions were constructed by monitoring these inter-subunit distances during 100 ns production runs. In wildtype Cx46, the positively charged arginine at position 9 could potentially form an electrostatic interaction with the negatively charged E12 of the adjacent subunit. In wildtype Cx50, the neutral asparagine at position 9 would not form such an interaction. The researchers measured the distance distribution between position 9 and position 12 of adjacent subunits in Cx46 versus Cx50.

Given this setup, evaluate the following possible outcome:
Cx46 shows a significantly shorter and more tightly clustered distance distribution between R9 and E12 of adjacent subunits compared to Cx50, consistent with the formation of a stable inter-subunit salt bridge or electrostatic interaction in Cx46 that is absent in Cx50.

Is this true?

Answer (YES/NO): YES